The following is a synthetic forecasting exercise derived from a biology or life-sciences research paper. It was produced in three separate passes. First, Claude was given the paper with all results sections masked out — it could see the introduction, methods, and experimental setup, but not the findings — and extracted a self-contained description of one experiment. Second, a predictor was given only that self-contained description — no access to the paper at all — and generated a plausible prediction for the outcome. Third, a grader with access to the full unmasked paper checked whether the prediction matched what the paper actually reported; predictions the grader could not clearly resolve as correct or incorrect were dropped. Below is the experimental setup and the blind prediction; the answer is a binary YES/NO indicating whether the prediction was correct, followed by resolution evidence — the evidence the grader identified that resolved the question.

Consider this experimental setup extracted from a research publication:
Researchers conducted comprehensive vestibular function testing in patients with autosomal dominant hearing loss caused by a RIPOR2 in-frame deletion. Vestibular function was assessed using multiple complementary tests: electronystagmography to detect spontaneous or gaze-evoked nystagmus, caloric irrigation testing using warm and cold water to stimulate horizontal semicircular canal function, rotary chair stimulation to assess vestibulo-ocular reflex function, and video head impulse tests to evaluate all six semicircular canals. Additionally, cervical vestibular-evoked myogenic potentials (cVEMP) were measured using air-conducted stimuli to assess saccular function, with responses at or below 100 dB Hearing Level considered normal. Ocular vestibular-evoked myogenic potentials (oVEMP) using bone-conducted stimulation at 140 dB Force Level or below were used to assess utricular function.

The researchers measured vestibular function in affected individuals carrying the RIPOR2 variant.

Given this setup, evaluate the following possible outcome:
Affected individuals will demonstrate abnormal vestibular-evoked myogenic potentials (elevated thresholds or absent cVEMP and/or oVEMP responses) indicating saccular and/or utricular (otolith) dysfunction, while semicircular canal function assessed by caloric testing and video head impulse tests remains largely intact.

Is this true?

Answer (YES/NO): NO